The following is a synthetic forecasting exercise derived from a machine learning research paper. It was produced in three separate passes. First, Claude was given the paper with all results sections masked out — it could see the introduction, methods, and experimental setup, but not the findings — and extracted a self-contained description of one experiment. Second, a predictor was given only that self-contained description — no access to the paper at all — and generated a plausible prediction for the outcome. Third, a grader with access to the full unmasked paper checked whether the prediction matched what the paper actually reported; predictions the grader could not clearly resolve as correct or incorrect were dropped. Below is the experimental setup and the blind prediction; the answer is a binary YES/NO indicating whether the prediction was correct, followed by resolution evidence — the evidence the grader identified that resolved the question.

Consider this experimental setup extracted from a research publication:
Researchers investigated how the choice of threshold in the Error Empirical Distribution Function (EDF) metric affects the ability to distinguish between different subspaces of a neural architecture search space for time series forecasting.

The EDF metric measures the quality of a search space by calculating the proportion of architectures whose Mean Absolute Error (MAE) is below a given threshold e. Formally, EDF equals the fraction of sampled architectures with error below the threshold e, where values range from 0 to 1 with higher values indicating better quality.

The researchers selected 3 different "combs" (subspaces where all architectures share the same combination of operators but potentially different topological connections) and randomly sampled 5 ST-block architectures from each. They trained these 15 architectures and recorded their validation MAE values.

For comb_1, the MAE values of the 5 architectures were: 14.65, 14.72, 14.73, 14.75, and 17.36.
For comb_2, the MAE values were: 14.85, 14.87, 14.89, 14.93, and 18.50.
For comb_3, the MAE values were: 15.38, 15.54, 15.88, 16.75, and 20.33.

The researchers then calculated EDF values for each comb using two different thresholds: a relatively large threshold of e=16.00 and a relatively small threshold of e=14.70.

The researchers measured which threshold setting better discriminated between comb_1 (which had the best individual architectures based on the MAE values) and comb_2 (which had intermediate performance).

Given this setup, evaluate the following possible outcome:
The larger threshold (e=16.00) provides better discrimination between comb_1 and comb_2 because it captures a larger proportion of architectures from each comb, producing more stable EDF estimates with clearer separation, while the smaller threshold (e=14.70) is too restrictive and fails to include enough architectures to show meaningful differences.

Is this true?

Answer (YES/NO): NO